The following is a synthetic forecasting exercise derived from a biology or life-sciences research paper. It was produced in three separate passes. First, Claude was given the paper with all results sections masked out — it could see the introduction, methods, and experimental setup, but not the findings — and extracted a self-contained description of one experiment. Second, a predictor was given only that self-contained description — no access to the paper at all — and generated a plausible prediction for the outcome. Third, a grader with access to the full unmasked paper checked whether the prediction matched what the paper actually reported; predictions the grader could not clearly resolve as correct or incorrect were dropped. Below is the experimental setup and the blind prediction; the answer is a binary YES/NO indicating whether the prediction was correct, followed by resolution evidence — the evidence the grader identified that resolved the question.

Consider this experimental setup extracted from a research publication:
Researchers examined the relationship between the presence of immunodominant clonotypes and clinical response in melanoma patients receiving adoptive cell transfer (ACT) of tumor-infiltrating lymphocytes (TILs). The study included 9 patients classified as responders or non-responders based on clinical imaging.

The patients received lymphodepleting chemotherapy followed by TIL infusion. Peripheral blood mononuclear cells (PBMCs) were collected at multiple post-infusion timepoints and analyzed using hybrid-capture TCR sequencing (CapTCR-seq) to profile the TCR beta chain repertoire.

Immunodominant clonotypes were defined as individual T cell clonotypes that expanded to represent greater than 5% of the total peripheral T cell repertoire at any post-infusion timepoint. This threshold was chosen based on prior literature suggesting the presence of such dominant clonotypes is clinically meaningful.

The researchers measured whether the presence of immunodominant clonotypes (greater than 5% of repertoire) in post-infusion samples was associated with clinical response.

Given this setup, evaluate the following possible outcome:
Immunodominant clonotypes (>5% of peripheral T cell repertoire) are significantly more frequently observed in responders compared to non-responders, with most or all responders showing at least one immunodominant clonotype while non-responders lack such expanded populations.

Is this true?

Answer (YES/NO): NO